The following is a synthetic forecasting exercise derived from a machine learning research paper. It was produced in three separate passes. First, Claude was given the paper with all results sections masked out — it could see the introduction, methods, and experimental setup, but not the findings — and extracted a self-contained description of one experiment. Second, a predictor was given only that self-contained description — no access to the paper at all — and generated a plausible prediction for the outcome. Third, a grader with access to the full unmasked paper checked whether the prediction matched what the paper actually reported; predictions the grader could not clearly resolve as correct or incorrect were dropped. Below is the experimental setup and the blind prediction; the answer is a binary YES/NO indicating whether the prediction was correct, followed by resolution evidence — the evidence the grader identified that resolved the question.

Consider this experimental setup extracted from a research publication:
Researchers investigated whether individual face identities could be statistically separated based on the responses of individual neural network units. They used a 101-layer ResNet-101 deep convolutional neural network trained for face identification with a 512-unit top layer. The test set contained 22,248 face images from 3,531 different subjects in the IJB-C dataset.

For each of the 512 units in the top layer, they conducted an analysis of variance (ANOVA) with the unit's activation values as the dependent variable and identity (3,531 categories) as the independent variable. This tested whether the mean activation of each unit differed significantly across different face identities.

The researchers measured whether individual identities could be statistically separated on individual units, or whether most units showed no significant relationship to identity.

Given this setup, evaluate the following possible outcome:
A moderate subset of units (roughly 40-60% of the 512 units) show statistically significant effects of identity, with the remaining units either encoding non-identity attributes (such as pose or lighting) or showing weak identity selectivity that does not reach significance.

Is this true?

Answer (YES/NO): NO